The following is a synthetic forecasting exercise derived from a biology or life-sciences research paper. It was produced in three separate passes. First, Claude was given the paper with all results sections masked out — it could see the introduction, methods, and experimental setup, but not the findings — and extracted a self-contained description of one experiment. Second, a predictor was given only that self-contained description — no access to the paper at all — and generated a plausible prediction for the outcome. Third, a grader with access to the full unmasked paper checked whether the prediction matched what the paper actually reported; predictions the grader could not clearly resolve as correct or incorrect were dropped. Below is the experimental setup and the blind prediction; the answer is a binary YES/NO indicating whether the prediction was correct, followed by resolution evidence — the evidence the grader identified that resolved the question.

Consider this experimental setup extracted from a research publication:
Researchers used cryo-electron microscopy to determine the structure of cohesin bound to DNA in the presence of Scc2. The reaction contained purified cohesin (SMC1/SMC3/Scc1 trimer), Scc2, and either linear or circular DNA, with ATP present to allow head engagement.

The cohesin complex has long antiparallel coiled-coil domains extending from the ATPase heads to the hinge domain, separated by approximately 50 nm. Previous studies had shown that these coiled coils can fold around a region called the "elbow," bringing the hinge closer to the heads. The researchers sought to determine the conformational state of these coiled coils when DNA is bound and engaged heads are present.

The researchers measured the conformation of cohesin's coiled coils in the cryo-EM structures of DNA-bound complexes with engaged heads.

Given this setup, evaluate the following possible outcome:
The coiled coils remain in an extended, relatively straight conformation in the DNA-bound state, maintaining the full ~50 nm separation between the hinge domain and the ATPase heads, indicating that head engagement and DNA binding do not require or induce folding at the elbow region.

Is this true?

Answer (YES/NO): NO